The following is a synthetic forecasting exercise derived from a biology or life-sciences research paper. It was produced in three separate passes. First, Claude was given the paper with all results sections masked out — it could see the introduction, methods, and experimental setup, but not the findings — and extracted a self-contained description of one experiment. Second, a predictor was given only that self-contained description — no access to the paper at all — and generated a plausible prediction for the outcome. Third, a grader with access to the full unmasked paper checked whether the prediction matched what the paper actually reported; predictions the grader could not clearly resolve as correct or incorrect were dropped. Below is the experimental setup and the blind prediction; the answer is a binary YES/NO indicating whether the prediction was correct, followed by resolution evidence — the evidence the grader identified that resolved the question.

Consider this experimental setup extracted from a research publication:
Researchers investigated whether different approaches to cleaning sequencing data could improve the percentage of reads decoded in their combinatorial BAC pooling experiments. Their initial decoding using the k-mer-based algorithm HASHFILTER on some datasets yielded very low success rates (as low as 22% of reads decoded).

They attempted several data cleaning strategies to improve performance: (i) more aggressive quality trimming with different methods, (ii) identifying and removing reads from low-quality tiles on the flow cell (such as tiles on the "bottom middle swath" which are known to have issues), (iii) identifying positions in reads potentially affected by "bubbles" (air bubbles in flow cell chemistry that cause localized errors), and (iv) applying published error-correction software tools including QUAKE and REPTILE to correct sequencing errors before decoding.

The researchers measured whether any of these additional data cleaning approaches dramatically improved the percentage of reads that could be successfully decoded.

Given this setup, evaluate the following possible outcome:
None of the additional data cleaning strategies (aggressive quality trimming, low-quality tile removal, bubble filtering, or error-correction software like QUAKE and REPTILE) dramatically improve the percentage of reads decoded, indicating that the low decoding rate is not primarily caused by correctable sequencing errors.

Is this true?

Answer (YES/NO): YES